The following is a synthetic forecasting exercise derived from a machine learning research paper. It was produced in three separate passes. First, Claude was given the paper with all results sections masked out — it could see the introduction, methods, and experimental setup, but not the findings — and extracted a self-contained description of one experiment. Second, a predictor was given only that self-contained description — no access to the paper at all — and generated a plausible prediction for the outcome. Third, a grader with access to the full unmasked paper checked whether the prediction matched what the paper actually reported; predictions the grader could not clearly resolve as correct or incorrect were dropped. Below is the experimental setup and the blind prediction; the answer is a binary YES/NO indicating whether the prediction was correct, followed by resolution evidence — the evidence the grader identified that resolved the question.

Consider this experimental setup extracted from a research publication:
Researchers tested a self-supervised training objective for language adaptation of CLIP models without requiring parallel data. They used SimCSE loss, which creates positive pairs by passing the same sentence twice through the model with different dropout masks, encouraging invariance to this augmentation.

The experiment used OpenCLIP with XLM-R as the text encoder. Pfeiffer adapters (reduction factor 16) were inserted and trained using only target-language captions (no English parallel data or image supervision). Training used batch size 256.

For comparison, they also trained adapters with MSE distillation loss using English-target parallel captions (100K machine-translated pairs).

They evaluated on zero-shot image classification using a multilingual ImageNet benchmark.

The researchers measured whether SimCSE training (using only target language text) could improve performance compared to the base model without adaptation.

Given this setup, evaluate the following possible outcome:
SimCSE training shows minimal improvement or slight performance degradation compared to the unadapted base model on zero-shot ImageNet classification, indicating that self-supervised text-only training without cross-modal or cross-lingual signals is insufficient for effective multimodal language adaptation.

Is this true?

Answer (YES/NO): YES